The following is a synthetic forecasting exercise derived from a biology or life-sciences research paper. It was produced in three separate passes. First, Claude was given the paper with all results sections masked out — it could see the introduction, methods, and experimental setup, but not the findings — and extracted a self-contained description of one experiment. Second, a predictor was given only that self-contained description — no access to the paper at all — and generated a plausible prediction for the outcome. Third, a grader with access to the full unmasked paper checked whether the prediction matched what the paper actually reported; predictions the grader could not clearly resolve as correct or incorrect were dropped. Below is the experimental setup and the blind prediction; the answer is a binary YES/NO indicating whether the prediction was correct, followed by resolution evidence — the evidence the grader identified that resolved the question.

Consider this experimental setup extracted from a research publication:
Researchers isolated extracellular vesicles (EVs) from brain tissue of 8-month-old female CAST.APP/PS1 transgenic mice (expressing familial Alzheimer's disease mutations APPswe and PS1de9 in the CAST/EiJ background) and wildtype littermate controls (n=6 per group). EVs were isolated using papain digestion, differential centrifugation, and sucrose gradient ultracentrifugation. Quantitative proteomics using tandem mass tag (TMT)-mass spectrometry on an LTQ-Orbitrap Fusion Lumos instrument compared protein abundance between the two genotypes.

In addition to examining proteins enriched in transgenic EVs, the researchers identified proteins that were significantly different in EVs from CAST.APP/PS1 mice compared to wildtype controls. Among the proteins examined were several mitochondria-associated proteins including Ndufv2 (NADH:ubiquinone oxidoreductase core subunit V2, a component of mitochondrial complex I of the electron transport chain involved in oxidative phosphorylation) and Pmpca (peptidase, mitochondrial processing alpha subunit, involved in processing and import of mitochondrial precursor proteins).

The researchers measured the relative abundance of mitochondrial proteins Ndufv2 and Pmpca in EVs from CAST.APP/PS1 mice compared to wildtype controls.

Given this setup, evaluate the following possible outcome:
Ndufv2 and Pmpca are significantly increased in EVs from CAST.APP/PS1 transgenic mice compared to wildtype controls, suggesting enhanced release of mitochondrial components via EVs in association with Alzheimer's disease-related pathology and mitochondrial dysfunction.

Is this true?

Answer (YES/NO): NO